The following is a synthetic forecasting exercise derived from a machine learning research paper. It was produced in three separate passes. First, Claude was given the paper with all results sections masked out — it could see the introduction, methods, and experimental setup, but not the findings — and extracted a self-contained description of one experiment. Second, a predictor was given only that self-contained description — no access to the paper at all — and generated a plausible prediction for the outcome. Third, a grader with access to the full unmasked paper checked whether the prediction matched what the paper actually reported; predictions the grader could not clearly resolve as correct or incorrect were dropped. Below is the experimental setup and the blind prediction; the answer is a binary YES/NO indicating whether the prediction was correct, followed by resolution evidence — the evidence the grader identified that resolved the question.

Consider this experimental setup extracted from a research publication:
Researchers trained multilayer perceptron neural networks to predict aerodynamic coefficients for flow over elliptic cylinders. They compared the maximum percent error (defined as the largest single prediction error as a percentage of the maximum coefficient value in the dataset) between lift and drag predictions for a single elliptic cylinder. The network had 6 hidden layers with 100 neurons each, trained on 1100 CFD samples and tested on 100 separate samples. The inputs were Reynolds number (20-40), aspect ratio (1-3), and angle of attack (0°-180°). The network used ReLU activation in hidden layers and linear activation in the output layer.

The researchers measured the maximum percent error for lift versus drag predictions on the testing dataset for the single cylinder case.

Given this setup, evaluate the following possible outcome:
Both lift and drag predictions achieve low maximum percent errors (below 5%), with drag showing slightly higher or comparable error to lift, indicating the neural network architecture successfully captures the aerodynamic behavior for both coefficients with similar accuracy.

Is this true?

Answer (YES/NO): NO